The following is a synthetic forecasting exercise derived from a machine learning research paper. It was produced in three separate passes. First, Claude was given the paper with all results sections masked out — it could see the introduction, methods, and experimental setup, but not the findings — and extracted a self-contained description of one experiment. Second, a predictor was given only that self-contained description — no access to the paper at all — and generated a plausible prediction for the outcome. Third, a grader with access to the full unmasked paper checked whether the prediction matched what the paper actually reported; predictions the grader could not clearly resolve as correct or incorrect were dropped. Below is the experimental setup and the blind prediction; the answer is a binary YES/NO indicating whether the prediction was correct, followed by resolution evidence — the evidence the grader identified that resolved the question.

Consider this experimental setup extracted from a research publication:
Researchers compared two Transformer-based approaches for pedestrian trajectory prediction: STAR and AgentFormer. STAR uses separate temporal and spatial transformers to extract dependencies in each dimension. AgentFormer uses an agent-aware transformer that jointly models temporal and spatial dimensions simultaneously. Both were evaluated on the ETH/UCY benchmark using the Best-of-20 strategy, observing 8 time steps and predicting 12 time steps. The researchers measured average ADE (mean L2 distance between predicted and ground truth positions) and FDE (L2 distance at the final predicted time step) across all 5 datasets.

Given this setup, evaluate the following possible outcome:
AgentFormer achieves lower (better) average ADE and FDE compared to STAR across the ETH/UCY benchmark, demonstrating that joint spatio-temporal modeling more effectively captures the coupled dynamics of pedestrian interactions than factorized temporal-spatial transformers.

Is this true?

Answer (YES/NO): YES